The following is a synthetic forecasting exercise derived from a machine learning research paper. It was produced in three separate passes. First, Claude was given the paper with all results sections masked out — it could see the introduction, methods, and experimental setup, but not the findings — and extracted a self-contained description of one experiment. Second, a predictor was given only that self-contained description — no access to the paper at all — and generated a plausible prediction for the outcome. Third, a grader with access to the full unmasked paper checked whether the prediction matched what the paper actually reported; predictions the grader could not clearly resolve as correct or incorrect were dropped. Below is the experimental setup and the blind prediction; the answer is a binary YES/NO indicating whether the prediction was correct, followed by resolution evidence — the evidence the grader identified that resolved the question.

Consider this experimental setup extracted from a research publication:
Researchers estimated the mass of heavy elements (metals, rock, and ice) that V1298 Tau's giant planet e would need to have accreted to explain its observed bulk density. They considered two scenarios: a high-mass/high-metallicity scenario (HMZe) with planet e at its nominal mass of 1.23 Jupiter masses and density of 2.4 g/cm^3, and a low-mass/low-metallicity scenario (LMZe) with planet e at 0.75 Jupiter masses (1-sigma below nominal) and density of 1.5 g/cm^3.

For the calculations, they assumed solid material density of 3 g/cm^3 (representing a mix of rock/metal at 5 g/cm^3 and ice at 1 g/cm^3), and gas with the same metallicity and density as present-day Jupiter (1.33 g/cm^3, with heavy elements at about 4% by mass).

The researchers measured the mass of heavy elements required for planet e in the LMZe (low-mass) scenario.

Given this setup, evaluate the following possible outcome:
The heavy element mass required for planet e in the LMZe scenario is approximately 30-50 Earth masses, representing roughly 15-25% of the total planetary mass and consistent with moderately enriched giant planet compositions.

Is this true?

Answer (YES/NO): NO